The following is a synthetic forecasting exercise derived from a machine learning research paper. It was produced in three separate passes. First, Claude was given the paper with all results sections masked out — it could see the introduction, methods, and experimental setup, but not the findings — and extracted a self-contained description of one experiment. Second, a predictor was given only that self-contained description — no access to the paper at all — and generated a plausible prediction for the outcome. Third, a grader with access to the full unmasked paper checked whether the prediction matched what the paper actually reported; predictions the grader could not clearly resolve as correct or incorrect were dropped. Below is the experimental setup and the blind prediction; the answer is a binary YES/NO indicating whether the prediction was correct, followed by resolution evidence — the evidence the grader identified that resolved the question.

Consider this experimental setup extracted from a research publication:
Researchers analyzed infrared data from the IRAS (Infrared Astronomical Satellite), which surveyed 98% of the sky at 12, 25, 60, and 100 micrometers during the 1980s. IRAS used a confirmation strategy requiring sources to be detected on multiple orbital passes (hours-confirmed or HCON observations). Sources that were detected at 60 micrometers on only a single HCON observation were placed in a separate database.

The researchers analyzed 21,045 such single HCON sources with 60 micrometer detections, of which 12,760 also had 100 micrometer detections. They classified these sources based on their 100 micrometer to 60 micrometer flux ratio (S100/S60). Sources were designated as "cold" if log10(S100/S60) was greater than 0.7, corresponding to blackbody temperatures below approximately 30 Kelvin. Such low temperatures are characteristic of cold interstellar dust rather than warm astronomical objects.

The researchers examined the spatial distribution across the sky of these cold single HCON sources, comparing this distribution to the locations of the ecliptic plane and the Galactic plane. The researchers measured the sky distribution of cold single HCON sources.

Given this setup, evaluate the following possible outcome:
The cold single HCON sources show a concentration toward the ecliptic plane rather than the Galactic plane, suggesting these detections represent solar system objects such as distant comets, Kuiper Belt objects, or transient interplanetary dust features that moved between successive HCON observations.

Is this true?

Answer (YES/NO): NO